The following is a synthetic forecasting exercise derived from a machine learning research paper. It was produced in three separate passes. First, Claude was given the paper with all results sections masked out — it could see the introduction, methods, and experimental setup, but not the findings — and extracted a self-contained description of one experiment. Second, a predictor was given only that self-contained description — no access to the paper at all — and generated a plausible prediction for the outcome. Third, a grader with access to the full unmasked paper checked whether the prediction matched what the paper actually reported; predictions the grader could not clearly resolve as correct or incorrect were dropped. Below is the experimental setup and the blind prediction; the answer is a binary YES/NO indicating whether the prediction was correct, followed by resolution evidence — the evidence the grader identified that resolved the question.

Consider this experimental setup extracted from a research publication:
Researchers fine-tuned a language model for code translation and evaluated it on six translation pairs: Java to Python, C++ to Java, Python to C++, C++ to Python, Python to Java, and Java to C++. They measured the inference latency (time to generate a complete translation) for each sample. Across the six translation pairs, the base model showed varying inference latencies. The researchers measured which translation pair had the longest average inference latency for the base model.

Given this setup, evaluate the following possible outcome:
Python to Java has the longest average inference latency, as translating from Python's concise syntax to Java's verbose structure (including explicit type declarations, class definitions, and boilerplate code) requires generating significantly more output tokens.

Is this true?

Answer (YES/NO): NO